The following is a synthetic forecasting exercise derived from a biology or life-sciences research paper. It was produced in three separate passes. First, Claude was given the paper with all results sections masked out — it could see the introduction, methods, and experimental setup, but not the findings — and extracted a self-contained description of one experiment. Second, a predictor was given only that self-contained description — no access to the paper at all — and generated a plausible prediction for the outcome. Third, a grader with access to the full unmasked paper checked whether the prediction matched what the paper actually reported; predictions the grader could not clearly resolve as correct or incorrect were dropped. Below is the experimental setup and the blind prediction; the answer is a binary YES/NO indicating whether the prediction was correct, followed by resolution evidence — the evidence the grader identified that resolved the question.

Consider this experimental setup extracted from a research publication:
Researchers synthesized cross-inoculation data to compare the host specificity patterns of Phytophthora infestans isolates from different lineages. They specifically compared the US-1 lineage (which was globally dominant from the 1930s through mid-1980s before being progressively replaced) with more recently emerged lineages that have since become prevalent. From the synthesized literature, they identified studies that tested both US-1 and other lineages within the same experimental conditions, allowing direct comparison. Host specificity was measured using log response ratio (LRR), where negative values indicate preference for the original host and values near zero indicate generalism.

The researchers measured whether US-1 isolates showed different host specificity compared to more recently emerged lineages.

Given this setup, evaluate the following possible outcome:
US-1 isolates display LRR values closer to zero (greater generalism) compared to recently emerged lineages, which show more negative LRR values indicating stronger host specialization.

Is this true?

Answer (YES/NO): NO